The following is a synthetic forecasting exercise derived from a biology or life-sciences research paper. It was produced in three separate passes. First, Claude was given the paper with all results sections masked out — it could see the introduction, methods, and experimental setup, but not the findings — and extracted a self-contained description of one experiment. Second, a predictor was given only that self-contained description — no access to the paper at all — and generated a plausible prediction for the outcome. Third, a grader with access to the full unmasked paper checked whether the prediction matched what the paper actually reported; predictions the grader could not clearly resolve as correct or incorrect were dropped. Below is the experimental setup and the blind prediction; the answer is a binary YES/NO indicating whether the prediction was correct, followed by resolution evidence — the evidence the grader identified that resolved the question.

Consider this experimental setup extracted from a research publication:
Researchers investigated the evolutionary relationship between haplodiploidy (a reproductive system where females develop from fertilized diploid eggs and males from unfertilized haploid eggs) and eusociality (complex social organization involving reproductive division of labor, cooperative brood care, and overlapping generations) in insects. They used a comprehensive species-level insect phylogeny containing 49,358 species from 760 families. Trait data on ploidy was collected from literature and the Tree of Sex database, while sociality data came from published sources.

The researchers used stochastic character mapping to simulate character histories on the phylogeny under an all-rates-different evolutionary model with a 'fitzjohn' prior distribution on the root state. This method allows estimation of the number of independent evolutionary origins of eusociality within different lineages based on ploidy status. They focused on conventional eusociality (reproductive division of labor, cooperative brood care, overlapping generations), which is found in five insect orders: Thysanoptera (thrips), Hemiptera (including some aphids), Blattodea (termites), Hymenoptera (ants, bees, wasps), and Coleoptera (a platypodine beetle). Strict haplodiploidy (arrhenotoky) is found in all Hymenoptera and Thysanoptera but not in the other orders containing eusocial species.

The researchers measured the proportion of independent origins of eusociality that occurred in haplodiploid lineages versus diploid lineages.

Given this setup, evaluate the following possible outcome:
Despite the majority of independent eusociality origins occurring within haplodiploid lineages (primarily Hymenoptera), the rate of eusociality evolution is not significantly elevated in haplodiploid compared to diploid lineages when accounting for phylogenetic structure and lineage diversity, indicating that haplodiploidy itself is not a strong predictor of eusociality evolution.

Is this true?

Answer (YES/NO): NO